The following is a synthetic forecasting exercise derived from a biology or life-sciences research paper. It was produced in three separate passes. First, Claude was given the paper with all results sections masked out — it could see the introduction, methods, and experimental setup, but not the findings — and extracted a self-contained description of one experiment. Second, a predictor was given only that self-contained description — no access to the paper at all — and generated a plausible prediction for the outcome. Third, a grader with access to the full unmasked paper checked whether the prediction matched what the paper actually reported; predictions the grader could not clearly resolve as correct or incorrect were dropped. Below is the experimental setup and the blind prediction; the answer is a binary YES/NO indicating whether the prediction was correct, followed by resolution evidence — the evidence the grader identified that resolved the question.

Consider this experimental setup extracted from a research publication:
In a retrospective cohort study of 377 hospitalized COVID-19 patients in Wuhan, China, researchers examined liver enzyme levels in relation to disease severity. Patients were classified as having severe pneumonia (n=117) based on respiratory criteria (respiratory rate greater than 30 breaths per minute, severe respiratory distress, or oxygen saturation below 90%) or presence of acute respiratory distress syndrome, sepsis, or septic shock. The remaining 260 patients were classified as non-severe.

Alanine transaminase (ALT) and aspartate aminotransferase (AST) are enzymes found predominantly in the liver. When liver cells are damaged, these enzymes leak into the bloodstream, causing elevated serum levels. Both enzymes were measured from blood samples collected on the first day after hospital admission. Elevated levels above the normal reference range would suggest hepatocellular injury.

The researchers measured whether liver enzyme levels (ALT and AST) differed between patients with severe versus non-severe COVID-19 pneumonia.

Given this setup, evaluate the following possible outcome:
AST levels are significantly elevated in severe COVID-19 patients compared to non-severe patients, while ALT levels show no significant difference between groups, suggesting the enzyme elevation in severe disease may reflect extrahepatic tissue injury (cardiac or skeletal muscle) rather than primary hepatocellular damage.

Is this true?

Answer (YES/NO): NO